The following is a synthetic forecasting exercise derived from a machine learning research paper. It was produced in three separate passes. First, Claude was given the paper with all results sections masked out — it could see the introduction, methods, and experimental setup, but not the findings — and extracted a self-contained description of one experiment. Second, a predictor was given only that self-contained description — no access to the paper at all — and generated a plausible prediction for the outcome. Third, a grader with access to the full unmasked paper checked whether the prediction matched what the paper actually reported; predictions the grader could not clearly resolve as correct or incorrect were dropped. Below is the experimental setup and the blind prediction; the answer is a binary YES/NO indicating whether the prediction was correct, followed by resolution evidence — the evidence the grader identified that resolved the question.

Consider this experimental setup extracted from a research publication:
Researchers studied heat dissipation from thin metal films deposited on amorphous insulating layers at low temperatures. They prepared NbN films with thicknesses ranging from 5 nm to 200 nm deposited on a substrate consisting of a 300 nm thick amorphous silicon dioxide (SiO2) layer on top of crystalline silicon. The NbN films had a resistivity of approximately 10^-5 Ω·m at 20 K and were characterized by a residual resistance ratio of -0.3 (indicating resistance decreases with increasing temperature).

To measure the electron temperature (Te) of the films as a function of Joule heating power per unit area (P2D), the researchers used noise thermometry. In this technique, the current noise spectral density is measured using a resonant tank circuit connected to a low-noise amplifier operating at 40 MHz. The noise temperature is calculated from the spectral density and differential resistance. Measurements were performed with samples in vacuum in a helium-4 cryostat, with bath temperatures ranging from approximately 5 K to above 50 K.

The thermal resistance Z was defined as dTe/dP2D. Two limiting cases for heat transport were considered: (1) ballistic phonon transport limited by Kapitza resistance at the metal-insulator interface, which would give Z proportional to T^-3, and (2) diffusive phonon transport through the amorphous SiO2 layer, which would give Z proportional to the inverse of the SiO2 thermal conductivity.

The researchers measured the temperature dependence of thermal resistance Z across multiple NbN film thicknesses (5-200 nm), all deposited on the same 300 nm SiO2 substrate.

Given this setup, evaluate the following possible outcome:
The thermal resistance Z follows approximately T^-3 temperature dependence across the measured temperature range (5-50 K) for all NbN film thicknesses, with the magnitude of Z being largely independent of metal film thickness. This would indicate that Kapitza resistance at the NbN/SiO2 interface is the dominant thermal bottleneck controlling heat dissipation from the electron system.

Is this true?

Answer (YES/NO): NO